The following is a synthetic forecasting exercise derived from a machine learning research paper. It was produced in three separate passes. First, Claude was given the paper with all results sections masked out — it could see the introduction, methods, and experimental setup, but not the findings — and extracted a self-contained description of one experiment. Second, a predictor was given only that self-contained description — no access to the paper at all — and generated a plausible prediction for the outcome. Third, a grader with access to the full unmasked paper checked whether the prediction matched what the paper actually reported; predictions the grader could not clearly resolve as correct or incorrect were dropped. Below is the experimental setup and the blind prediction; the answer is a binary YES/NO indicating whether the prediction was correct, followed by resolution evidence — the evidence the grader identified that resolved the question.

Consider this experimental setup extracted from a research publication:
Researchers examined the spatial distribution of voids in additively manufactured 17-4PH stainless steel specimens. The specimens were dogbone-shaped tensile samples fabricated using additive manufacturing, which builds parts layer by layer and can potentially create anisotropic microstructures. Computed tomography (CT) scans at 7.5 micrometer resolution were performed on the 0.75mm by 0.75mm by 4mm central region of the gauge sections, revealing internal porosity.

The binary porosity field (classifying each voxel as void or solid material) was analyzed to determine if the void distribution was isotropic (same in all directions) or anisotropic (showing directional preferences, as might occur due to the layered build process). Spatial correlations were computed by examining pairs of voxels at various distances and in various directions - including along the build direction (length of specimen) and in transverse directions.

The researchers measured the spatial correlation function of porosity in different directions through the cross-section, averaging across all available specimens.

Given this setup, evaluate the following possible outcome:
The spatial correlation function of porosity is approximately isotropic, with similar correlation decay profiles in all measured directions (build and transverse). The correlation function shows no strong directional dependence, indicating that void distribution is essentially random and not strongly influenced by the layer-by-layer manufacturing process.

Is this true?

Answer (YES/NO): YES